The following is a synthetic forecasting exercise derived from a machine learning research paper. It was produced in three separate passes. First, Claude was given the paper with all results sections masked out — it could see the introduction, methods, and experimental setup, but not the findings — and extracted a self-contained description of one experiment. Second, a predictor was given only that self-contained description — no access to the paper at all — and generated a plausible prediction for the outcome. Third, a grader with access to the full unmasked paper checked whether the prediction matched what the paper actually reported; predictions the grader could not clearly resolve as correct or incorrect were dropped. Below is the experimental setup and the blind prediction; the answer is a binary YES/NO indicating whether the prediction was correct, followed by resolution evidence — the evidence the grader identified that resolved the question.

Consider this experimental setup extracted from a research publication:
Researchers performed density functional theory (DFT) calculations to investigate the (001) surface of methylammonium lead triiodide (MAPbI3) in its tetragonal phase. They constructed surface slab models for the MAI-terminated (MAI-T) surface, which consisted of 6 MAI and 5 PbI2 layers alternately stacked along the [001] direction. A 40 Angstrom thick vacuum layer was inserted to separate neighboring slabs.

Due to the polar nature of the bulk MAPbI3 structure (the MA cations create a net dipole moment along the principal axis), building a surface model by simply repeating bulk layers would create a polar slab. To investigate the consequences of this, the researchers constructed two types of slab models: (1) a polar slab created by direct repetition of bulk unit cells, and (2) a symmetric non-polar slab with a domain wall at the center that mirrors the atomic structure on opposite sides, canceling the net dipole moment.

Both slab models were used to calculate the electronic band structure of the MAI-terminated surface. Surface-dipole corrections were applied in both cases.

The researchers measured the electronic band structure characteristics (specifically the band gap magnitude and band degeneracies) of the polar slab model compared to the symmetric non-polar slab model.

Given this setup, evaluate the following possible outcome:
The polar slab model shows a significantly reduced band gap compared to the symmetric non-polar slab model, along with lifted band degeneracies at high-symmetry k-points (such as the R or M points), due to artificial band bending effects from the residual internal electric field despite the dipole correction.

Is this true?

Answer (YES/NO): YES